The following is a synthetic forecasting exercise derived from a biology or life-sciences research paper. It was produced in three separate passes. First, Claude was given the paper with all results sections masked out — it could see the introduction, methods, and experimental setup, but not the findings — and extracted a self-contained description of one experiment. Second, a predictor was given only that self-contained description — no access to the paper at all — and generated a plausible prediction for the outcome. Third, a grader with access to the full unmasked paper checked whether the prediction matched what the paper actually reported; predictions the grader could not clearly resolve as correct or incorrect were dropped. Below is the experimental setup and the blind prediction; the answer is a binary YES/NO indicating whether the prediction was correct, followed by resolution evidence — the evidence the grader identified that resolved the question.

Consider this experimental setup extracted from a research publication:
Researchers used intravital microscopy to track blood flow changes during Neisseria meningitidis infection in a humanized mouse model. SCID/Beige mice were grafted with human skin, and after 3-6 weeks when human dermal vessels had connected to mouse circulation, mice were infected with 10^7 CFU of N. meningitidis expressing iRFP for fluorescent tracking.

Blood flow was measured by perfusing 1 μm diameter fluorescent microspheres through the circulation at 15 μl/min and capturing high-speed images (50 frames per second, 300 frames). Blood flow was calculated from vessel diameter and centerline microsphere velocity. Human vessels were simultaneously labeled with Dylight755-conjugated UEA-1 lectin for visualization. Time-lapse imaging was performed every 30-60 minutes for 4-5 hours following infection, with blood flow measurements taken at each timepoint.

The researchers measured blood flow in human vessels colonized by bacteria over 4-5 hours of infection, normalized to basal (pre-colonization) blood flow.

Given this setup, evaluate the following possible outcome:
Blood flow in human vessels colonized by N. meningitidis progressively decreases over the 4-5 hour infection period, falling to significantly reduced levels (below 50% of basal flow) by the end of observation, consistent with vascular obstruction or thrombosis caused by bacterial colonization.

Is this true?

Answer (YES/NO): YES